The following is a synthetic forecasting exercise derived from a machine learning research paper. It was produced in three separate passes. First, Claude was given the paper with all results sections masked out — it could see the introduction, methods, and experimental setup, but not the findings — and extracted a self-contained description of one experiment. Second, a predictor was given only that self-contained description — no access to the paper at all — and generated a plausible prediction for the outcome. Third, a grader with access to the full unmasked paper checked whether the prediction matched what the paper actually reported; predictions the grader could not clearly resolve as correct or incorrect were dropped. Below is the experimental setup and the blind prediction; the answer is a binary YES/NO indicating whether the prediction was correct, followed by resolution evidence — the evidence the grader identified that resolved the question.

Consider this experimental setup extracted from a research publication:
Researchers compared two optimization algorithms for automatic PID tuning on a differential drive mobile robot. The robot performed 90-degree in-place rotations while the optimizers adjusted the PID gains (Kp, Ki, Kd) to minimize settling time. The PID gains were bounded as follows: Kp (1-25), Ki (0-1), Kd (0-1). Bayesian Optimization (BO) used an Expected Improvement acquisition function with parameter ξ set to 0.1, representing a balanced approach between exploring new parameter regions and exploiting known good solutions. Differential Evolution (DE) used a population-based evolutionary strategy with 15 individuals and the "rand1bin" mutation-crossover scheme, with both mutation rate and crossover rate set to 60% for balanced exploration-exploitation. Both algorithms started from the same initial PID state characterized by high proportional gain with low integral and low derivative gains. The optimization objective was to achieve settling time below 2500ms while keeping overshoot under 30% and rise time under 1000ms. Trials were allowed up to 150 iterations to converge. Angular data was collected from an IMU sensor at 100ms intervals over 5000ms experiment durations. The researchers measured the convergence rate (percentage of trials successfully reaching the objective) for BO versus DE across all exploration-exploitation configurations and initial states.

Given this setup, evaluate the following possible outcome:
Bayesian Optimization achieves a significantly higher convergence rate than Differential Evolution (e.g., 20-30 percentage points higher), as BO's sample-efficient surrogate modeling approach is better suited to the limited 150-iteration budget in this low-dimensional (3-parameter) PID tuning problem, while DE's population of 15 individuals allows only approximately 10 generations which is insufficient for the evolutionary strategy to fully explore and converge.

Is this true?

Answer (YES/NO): NO